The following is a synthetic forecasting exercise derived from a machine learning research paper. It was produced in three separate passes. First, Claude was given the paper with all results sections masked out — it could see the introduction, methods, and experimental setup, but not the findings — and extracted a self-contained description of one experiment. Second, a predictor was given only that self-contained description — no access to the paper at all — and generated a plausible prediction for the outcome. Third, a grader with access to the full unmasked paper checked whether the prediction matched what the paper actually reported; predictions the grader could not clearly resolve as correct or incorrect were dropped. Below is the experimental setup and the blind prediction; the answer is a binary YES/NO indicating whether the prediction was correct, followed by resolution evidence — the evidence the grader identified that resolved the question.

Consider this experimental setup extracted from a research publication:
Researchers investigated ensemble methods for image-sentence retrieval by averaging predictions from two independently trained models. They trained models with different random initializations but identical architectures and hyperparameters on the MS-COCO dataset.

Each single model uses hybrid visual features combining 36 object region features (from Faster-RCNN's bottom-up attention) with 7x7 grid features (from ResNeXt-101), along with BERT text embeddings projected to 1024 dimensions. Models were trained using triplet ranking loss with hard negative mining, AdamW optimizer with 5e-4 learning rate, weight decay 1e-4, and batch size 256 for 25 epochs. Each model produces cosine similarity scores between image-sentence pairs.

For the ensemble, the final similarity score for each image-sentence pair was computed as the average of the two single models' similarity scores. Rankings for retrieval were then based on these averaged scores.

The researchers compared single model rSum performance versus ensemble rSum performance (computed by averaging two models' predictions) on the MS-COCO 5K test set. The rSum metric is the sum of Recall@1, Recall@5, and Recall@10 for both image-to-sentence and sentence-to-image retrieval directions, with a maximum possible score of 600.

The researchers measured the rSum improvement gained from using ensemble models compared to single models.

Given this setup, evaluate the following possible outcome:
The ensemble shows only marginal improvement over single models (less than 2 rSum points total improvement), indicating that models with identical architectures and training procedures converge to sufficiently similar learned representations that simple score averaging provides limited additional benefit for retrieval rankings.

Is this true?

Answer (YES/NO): NO